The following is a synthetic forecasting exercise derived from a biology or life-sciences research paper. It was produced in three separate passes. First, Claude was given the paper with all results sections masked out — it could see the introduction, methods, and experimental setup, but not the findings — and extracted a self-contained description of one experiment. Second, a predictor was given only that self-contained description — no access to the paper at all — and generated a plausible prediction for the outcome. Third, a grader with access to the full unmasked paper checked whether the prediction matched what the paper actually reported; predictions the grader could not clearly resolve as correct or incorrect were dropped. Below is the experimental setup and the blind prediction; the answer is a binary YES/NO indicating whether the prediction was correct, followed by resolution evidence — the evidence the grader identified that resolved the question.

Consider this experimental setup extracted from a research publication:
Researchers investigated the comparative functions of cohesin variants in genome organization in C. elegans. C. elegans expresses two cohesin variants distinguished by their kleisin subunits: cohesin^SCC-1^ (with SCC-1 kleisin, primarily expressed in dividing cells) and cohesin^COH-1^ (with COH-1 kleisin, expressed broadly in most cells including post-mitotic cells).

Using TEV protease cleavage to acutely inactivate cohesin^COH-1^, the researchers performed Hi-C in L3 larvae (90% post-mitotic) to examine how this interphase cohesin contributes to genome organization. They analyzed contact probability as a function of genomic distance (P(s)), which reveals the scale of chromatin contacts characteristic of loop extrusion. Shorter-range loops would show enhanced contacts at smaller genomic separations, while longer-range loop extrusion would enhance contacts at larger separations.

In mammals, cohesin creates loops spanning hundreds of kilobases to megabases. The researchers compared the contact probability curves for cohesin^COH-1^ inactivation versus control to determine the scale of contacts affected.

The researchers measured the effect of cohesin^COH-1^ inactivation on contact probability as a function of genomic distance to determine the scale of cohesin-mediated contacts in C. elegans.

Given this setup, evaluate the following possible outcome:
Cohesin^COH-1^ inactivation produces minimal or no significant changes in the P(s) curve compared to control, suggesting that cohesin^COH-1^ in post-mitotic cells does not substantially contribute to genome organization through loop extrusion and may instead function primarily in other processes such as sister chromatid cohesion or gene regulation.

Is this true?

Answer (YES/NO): NO